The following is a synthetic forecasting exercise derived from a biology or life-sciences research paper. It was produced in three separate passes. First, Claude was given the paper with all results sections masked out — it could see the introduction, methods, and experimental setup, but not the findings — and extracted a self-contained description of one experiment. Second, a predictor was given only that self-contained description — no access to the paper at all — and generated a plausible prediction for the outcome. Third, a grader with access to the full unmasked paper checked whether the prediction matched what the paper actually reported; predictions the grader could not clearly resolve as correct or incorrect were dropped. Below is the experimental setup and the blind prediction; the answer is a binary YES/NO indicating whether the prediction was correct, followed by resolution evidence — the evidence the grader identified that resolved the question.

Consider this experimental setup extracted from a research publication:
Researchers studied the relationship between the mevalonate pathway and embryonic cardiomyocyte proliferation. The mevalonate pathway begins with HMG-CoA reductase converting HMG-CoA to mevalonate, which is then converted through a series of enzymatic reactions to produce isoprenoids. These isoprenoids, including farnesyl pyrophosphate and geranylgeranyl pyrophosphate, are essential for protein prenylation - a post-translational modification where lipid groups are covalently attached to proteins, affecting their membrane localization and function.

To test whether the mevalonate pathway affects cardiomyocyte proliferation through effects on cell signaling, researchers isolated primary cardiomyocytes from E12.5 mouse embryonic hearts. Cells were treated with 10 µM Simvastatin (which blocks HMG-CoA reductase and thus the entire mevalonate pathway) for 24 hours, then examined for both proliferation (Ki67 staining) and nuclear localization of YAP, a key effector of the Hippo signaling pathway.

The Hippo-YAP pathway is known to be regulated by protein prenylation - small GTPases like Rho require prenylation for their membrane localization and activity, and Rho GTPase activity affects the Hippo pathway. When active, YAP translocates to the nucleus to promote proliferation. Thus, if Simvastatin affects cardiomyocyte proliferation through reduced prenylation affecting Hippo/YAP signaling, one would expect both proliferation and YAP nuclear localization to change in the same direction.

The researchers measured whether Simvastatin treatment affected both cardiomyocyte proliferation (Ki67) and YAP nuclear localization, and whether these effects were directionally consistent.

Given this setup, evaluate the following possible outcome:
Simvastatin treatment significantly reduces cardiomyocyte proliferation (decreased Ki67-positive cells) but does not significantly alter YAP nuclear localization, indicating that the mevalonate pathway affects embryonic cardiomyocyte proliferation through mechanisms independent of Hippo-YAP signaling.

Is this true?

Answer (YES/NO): NO